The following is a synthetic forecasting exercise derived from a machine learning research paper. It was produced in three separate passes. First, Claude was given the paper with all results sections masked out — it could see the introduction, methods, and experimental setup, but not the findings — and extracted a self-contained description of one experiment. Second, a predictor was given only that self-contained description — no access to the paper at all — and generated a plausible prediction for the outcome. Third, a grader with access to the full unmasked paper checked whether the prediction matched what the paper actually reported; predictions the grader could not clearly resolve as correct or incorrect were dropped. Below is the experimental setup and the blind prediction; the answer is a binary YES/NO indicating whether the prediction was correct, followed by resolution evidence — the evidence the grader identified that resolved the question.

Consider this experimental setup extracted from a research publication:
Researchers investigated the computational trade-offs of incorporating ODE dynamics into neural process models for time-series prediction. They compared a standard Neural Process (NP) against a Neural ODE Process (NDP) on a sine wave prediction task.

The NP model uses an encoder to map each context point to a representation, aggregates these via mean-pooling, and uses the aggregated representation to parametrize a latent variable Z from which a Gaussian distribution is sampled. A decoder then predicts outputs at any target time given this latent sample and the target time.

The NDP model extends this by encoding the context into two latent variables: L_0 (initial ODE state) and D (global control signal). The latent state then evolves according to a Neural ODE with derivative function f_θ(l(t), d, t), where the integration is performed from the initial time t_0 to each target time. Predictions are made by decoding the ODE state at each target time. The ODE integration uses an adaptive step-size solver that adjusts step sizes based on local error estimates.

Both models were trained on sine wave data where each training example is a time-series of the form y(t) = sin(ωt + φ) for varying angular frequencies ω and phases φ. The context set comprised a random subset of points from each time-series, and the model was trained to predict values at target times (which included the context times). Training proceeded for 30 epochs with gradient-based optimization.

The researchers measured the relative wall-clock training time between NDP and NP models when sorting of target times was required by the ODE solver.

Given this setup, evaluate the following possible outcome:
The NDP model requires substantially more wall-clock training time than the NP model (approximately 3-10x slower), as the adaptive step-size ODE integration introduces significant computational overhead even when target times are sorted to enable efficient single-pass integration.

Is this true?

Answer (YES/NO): NO